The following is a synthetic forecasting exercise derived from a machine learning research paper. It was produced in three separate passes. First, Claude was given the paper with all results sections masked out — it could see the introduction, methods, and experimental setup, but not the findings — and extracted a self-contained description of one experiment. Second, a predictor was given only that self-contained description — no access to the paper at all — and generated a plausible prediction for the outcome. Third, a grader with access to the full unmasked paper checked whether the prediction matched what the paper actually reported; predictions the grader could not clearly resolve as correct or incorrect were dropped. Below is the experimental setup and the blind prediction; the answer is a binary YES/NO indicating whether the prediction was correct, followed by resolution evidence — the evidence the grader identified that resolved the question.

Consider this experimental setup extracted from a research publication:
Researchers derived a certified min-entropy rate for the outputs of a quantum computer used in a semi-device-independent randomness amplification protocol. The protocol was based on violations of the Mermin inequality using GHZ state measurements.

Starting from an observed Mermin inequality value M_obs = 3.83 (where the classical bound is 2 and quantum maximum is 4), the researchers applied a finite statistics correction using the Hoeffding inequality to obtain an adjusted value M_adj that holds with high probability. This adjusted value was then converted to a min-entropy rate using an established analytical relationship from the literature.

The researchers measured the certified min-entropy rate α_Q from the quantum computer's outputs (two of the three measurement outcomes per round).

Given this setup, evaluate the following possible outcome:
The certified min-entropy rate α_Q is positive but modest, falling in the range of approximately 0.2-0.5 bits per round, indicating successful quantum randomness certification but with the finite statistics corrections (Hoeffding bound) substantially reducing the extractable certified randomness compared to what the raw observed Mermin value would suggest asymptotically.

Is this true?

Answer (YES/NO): NO